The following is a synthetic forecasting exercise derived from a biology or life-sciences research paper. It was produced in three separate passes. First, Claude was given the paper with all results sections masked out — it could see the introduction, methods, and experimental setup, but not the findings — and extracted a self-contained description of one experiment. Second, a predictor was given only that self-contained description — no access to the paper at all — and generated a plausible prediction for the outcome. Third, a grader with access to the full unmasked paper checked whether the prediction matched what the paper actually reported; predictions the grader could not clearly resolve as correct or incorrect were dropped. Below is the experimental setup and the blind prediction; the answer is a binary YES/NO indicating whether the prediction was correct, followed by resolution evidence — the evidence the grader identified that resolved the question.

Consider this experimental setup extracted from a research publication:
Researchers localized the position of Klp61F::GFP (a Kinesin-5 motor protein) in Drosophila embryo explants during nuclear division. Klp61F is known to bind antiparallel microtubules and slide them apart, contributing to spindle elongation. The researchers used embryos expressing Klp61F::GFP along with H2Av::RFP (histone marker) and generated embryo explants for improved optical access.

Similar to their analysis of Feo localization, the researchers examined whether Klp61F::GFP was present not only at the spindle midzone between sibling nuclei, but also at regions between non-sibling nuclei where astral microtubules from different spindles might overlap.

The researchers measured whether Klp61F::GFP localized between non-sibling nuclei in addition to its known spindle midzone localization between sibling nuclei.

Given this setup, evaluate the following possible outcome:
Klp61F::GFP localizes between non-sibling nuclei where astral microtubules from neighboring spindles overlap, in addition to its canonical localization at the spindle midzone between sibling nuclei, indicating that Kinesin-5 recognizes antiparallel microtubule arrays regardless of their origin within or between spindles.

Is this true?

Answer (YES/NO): NO